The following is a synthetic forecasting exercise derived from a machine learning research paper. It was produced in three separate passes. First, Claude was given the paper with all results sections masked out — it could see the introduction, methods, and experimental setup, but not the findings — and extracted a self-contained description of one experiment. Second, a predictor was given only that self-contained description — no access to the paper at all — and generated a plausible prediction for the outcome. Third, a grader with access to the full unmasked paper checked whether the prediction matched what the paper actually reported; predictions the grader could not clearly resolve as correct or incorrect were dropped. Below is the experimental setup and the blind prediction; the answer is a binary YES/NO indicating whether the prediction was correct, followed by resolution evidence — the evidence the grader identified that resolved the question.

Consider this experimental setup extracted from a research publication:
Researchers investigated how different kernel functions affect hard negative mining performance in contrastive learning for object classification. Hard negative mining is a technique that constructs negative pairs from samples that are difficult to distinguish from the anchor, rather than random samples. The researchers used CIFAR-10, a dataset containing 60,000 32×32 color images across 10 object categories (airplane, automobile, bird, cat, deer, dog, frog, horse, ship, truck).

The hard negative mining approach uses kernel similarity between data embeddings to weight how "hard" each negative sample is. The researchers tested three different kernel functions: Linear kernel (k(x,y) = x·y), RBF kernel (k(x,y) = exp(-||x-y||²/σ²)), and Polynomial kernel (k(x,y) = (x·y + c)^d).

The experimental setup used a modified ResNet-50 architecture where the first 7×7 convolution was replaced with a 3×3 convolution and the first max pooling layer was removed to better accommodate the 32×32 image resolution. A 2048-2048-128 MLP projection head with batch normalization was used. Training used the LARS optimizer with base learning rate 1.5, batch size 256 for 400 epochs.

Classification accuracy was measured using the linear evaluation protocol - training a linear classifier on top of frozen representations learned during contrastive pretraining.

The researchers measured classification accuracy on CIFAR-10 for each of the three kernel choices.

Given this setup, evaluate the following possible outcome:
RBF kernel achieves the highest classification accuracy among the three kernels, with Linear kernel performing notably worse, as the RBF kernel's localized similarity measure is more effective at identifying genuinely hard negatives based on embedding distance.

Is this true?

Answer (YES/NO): NO